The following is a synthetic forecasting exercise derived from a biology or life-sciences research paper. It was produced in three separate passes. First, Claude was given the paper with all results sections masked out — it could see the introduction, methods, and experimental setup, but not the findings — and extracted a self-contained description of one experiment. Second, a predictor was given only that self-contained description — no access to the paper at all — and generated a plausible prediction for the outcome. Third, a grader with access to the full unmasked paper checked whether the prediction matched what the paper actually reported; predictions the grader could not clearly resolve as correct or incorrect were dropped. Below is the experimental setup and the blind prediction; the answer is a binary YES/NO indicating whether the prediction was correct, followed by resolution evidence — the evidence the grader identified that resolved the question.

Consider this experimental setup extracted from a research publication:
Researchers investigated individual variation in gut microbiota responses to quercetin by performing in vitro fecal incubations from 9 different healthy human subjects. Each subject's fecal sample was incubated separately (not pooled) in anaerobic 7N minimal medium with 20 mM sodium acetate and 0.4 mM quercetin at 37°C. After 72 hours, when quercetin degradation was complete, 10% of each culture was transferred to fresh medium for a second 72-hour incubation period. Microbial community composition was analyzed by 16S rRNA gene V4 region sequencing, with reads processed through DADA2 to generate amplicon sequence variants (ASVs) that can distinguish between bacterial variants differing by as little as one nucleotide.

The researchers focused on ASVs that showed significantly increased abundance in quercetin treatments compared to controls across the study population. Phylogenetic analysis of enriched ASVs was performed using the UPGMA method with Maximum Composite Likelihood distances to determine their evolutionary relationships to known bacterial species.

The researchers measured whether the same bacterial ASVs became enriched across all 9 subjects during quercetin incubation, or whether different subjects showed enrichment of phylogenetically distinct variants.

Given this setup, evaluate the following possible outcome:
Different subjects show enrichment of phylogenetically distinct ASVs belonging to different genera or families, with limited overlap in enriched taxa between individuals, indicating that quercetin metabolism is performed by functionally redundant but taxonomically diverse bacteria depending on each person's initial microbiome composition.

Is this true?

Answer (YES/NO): NO